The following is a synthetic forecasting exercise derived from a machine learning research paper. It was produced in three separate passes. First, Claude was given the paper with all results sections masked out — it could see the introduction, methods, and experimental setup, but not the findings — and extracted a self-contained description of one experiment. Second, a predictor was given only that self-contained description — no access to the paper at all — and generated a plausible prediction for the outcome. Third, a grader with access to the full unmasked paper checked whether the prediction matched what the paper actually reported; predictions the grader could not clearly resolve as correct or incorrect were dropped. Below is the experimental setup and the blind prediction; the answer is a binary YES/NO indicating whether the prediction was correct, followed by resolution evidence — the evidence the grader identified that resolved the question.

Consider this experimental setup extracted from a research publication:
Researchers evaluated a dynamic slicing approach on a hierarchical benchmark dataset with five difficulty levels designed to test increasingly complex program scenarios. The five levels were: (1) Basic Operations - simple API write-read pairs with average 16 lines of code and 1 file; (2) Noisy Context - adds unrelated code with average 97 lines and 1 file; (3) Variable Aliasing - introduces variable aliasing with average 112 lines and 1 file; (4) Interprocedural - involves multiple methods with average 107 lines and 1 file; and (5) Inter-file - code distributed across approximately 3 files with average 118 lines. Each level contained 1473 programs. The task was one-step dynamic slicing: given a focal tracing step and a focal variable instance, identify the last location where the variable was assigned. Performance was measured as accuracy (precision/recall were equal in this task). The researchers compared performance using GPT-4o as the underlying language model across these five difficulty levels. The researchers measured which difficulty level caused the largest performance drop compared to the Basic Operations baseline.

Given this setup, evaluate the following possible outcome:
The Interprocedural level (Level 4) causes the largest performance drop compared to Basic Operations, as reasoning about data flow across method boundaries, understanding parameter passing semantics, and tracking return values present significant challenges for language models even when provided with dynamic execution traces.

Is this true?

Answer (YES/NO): NO